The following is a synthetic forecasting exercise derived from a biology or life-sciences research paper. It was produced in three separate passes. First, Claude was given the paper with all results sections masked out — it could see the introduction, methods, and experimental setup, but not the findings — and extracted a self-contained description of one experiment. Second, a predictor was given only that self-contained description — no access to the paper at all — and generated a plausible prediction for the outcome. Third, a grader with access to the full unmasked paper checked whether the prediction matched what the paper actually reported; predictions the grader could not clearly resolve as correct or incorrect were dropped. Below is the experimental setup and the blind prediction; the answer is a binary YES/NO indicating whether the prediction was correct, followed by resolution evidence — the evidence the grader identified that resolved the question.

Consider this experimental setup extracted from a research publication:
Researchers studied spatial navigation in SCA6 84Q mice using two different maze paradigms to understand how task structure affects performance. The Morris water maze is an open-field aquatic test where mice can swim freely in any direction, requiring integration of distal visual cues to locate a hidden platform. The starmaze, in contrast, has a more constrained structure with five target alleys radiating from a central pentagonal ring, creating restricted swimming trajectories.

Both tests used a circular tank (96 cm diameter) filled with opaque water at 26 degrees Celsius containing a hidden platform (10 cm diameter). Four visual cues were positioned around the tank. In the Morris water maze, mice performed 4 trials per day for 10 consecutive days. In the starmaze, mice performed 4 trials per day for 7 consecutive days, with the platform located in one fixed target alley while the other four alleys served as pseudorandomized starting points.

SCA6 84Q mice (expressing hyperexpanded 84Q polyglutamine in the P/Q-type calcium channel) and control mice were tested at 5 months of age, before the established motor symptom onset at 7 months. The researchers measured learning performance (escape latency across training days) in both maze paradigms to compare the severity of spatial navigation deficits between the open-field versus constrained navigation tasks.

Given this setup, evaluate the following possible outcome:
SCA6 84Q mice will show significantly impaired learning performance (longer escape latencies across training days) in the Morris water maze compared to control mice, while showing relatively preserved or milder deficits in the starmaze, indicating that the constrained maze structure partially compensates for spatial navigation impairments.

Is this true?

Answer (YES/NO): YES